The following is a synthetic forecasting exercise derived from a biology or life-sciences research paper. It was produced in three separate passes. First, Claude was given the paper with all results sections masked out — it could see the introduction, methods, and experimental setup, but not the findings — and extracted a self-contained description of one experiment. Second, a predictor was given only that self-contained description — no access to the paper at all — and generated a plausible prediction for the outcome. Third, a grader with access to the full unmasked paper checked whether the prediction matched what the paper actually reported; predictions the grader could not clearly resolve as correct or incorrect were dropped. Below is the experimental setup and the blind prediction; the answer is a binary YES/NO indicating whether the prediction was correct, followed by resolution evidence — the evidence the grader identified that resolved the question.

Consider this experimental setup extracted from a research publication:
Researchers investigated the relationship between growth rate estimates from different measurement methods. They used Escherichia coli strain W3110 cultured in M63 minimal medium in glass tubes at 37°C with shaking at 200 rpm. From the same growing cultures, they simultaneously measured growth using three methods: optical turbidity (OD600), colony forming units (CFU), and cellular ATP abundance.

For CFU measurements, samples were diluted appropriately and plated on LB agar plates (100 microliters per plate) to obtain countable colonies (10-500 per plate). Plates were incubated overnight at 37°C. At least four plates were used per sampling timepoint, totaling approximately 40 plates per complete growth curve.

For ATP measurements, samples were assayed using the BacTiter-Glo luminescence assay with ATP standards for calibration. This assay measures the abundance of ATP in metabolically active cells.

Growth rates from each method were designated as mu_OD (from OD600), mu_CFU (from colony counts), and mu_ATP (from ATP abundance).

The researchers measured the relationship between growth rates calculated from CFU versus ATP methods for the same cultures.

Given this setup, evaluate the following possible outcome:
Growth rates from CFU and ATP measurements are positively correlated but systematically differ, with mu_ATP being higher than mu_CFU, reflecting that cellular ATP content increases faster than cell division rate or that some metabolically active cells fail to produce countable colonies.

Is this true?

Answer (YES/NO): NO